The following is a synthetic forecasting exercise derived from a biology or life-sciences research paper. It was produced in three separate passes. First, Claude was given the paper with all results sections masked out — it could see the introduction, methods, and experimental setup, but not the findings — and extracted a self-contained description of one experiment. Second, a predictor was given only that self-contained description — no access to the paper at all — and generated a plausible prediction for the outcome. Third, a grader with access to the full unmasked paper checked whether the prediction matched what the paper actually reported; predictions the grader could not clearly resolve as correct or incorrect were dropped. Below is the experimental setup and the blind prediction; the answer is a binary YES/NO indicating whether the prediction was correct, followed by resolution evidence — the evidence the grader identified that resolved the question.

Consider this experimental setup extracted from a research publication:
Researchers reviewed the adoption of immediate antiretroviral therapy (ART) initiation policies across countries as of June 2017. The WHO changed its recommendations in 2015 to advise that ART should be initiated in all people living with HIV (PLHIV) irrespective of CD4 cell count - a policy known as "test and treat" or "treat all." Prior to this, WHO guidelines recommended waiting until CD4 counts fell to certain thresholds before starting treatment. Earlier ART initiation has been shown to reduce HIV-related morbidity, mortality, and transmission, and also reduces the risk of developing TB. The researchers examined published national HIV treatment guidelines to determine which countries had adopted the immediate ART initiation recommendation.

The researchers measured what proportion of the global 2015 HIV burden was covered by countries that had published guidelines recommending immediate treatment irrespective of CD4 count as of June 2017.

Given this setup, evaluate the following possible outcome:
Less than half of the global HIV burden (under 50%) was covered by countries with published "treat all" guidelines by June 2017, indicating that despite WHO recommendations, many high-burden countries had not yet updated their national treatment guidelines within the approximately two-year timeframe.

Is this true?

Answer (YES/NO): NO